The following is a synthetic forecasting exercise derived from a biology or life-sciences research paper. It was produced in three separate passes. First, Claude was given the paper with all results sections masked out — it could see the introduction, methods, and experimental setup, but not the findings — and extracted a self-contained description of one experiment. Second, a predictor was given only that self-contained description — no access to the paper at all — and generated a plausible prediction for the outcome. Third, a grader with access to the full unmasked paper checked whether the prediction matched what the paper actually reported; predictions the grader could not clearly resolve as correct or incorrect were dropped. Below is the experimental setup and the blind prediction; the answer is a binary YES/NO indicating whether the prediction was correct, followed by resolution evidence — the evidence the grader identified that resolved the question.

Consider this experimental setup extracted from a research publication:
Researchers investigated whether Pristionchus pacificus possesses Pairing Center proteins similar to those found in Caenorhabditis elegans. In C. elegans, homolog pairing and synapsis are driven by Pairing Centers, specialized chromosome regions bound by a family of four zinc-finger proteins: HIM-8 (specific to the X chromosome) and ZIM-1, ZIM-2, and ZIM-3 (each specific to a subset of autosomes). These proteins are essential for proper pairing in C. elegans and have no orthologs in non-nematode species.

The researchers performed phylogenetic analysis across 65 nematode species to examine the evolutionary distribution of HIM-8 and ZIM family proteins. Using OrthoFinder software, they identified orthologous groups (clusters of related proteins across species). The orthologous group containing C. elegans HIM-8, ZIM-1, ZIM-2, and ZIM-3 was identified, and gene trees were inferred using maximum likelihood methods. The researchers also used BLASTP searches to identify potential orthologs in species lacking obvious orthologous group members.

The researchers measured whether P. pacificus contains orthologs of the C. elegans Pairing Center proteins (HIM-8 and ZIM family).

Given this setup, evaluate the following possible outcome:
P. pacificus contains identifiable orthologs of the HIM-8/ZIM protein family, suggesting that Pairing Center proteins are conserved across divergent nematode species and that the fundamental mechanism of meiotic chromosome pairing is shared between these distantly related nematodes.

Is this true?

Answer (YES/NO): NO